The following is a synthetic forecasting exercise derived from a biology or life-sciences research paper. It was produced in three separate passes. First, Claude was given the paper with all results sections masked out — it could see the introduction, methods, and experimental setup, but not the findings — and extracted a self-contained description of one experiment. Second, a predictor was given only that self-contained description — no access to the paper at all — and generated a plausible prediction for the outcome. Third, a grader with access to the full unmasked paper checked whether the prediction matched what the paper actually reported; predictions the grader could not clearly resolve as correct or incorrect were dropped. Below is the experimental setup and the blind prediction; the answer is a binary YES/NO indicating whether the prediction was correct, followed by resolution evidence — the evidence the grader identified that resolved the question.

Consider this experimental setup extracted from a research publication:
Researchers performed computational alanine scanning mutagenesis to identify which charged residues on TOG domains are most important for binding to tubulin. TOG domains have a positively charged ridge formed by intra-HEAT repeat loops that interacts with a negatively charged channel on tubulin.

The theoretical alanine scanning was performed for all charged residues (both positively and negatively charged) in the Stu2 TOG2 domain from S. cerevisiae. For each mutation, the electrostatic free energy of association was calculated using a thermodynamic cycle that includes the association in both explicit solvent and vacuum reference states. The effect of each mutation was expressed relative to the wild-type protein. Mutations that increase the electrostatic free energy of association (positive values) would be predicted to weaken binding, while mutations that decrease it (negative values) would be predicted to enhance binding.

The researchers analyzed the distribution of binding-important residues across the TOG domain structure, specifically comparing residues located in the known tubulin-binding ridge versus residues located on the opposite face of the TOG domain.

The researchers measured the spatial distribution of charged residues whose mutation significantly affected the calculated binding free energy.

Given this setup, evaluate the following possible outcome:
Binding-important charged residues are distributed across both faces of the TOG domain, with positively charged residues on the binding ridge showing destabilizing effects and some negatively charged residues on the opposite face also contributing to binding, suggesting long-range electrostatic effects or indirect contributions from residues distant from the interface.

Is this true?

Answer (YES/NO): NO